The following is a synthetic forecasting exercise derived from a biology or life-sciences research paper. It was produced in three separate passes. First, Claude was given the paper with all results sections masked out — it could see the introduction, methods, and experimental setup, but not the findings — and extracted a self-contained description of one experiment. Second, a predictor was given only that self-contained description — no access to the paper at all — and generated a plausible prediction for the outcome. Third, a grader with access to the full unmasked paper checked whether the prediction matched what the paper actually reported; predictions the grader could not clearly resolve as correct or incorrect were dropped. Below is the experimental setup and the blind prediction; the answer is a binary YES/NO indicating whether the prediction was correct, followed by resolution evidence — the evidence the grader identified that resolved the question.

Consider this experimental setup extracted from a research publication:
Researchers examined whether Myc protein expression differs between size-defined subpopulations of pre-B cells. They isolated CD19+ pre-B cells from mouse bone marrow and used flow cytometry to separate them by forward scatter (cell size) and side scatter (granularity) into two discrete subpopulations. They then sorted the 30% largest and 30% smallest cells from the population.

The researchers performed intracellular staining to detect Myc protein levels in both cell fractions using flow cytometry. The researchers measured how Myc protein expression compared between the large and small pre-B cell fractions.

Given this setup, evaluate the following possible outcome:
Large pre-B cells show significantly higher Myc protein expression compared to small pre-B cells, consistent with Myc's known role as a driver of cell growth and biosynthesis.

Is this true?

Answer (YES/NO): YES